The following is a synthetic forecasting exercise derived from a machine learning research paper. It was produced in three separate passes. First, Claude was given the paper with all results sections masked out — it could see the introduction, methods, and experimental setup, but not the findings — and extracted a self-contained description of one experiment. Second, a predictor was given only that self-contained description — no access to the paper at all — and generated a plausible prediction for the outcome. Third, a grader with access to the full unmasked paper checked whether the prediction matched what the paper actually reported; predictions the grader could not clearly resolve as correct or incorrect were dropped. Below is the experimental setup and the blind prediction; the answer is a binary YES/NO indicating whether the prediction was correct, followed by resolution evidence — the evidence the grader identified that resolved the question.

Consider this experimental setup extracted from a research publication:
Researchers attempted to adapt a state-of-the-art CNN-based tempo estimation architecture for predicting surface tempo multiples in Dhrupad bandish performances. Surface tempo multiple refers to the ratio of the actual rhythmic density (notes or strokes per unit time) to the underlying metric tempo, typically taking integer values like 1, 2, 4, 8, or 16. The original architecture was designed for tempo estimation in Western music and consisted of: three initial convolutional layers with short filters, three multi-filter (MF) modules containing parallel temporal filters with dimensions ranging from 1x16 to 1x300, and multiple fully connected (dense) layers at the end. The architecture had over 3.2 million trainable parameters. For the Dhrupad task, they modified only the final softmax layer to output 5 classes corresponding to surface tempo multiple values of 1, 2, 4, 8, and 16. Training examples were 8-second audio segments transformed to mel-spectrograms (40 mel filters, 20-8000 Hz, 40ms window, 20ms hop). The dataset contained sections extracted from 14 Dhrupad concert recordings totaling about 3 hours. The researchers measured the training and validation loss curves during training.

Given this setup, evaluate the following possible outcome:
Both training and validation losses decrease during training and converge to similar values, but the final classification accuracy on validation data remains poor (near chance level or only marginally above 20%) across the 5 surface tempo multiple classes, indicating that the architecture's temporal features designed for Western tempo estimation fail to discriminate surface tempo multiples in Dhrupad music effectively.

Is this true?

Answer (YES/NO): NO